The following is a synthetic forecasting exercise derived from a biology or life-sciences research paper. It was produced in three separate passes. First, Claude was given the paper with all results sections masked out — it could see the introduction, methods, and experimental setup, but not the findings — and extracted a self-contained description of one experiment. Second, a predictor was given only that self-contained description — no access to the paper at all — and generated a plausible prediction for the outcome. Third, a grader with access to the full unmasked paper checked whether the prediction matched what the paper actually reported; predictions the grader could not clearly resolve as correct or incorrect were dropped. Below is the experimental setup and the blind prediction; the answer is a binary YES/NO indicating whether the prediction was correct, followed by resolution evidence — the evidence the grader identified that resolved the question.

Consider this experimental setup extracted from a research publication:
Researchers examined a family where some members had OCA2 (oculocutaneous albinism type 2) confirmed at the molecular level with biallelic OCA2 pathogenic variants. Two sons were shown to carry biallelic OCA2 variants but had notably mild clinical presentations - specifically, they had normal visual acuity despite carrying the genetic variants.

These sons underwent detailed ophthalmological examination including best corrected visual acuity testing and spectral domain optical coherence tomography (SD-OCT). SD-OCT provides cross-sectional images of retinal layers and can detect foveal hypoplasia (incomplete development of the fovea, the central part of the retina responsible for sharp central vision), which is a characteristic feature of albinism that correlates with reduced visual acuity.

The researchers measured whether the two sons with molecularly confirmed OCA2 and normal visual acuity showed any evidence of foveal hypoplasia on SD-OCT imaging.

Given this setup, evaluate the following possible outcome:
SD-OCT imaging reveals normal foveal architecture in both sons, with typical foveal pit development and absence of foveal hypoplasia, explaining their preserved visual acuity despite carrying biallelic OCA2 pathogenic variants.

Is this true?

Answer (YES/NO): NO